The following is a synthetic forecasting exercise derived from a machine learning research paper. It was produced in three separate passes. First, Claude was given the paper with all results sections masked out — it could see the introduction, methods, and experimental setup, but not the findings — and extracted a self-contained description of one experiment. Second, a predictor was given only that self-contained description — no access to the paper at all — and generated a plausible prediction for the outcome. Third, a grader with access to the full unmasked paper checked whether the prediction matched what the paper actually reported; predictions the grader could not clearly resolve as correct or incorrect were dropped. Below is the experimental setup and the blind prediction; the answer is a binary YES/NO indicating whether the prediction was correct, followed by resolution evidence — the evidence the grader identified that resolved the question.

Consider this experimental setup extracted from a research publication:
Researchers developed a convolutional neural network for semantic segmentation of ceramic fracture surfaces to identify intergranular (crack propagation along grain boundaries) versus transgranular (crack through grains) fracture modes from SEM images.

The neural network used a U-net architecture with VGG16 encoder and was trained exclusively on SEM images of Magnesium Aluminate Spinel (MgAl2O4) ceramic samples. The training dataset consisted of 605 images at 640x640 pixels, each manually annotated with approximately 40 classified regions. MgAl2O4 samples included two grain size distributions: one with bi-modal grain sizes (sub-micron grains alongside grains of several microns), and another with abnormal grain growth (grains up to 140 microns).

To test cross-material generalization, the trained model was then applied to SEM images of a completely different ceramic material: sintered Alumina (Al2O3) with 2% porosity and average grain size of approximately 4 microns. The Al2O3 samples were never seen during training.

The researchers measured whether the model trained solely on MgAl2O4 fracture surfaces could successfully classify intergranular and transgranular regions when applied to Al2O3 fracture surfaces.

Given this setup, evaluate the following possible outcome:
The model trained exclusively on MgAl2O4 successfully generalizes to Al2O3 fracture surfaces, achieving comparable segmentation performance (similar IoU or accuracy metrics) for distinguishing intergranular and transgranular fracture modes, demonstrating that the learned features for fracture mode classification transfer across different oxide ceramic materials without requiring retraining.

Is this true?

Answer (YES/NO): YES